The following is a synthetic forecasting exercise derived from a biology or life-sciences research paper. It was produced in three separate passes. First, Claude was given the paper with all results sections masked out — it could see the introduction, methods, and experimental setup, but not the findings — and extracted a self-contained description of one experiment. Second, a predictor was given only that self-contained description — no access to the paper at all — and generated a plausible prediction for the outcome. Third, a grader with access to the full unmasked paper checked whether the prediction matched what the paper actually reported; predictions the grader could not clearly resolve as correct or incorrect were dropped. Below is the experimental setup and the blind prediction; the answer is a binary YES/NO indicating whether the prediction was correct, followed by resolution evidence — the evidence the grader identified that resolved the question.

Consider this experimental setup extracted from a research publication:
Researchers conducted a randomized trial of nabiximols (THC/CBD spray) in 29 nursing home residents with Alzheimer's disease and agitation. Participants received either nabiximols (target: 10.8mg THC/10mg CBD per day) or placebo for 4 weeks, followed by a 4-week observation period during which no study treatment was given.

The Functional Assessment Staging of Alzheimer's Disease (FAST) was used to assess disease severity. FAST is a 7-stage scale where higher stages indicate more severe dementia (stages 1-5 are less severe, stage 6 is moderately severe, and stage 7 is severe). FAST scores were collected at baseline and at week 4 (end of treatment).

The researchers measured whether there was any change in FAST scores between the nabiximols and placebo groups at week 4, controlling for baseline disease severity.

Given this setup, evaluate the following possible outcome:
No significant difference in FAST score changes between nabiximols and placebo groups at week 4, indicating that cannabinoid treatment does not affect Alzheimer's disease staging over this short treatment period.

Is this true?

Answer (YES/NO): NO